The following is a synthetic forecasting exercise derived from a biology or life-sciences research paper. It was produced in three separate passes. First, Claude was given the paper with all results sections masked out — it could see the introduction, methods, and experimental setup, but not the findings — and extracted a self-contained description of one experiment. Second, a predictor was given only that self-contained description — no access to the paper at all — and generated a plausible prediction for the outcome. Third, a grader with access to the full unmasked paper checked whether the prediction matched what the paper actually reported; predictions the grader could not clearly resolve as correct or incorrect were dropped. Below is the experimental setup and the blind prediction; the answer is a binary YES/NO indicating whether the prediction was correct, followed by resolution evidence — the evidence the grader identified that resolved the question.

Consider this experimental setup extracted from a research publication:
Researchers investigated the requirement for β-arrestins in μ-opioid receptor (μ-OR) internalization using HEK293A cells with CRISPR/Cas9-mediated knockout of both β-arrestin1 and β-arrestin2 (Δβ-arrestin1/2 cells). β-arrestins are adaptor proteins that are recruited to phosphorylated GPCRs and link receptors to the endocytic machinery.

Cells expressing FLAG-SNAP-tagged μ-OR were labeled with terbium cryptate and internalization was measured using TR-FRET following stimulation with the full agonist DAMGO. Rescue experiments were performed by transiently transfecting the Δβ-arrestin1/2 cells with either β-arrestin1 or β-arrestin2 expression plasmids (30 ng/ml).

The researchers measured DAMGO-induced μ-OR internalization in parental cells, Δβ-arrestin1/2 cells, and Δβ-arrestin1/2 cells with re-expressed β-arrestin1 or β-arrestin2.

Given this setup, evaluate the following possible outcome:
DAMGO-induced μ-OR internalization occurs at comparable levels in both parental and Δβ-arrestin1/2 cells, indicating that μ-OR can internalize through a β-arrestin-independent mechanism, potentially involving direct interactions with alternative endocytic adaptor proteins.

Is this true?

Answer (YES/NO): NO